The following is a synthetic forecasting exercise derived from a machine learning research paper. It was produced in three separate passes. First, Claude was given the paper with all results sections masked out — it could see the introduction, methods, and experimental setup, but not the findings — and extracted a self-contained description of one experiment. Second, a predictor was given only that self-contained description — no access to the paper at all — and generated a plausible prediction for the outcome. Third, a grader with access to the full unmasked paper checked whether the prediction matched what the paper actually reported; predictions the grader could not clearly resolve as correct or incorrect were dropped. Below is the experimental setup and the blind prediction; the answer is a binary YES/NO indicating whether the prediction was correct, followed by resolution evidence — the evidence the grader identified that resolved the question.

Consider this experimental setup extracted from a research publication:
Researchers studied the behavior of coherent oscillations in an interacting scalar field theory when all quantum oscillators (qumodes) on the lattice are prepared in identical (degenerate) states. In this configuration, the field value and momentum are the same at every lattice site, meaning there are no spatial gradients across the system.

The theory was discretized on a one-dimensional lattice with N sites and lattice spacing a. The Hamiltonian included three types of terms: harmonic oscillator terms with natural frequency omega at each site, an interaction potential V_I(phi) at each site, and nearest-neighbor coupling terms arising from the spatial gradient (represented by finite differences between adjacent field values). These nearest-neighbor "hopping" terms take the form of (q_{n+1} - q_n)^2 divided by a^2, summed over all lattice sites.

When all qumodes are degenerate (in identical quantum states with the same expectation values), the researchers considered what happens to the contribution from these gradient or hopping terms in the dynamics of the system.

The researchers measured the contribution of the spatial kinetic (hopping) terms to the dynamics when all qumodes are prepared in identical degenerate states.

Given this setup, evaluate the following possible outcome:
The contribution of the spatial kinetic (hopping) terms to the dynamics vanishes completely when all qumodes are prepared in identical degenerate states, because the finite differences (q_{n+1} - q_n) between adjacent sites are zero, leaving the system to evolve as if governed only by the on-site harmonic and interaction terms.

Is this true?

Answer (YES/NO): YES